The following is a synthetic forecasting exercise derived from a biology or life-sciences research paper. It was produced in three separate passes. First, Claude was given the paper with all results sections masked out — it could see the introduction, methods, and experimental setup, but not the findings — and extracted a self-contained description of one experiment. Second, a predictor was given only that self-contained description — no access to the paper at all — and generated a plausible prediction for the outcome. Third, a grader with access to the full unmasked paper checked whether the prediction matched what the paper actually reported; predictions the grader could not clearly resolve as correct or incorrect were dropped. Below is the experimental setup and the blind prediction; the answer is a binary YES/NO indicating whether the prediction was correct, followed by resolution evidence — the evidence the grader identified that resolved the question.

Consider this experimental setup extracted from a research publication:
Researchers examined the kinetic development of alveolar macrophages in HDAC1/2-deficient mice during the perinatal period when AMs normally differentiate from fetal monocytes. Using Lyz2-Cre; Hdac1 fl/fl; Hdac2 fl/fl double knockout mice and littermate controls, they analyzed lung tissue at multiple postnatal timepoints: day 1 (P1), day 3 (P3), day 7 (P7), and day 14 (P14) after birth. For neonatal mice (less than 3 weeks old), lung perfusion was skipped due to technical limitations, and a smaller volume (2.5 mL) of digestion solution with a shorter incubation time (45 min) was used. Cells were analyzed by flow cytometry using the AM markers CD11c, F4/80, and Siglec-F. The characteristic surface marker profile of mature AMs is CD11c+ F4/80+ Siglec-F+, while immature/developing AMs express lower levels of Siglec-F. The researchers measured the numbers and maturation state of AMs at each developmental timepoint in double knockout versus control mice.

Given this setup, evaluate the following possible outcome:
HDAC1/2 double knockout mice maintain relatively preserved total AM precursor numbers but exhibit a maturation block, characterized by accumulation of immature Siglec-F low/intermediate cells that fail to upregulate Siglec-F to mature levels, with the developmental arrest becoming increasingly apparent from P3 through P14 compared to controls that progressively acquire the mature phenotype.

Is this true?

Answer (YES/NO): NO